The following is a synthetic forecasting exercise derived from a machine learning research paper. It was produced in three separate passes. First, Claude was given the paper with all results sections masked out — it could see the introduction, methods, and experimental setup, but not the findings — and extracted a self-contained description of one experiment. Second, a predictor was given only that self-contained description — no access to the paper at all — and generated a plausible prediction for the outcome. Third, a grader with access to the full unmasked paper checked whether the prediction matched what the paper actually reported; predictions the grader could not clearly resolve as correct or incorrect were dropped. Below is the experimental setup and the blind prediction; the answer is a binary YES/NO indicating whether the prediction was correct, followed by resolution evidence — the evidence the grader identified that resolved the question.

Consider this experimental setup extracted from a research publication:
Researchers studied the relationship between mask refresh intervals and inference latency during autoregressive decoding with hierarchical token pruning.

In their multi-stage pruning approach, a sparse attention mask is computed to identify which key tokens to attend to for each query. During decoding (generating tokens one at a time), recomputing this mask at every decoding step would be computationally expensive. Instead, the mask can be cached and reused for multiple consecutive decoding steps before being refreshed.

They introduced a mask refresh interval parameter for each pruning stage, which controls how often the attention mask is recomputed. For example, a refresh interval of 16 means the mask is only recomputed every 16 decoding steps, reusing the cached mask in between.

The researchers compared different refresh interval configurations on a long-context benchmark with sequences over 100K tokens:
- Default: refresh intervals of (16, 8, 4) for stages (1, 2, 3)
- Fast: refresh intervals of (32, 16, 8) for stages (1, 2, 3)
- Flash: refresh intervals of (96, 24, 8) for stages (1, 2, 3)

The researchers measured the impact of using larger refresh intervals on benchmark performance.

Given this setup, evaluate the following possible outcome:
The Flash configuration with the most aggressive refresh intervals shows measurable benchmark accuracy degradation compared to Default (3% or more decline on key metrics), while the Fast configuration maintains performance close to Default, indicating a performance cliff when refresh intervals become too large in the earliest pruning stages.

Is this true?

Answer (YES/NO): NO